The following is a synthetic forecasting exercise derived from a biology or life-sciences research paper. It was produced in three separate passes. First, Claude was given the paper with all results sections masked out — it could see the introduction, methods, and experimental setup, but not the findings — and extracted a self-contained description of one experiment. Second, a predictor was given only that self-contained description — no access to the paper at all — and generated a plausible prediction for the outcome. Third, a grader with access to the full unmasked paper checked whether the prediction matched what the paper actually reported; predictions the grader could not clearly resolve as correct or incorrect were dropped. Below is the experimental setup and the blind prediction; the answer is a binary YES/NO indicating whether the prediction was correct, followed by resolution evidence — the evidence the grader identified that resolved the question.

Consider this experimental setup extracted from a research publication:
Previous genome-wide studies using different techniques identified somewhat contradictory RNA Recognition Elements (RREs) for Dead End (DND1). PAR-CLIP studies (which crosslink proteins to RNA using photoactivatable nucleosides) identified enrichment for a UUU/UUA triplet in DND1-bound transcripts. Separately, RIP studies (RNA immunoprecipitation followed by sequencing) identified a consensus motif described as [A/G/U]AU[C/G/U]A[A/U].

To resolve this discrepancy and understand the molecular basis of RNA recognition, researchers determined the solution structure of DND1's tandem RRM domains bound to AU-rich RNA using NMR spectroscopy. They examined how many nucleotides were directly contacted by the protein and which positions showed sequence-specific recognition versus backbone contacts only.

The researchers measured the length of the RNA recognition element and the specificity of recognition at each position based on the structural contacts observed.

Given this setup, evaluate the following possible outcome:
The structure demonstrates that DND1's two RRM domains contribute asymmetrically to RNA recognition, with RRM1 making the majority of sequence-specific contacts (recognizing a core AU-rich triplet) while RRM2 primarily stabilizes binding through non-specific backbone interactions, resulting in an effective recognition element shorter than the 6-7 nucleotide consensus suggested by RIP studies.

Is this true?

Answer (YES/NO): NO